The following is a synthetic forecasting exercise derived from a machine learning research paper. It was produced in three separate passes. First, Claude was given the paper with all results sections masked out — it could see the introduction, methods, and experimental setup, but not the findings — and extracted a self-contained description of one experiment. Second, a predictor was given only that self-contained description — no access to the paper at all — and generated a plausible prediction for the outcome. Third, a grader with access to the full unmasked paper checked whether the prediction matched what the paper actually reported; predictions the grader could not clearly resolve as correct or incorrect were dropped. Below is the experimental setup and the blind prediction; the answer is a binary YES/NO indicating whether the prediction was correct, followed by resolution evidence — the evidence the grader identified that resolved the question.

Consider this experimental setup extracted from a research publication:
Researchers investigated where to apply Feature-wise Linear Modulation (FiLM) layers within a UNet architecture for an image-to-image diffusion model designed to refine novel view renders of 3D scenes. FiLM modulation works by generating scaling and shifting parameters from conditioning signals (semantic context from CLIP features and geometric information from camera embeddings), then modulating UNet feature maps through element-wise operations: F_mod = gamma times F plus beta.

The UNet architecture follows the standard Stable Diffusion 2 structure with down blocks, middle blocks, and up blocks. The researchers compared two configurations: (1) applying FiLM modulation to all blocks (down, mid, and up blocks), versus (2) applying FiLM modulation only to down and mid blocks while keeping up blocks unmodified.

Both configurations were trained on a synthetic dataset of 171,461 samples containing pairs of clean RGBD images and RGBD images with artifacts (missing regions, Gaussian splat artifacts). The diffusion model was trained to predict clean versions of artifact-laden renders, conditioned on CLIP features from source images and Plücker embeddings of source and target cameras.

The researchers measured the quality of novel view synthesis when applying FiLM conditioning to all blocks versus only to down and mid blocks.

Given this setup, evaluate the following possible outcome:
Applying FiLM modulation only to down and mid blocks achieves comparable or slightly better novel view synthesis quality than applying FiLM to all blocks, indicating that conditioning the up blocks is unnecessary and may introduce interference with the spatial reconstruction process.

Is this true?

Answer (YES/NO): YES